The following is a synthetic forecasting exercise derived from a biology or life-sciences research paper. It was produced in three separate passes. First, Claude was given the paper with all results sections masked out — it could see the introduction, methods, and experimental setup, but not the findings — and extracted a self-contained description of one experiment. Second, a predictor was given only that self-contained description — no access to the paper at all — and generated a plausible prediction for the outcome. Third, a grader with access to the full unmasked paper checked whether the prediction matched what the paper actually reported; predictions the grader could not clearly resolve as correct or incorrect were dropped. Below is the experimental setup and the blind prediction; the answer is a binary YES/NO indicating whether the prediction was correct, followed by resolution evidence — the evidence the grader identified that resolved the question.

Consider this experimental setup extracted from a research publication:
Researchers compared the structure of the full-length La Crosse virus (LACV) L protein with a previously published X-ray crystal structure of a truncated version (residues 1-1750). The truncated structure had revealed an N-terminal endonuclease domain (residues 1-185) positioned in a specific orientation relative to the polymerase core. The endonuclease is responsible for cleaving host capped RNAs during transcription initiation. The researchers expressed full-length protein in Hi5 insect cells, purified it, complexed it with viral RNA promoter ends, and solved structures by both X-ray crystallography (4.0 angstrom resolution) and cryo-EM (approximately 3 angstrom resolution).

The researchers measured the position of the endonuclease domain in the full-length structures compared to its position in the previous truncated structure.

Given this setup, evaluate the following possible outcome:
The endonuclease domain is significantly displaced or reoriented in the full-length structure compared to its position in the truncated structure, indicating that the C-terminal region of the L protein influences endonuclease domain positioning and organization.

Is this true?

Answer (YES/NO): YES